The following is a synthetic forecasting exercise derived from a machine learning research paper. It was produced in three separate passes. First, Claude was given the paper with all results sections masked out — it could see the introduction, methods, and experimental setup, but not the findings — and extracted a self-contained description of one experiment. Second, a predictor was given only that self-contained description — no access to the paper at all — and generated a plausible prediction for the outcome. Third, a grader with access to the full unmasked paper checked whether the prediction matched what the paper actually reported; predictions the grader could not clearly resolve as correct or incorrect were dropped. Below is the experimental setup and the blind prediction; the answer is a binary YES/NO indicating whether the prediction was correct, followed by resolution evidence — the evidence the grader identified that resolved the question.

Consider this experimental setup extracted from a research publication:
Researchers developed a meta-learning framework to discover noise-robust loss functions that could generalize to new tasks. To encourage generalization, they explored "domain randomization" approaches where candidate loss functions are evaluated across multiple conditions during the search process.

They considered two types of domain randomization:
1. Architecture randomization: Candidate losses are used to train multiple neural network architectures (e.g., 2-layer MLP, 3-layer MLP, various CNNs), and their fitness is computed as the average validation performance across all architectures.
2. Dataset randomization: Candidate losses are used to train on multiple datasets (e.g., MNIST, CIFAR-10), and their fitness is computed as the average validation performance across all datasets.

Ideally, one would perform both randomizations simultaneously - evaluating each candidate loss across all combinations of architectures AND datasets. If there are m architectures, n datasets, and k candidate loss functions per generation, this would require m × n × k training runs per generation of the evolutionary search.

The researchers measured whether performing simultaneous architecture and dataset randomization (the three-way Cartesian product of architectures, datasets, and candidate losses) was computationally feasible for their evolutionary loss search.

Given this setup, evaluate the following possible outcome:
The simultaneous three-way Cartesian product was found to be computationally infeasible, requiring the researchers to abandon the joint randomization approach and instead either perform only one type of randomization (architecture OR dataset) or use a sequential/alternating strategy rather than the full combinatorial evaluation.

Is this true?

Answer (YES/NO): YES